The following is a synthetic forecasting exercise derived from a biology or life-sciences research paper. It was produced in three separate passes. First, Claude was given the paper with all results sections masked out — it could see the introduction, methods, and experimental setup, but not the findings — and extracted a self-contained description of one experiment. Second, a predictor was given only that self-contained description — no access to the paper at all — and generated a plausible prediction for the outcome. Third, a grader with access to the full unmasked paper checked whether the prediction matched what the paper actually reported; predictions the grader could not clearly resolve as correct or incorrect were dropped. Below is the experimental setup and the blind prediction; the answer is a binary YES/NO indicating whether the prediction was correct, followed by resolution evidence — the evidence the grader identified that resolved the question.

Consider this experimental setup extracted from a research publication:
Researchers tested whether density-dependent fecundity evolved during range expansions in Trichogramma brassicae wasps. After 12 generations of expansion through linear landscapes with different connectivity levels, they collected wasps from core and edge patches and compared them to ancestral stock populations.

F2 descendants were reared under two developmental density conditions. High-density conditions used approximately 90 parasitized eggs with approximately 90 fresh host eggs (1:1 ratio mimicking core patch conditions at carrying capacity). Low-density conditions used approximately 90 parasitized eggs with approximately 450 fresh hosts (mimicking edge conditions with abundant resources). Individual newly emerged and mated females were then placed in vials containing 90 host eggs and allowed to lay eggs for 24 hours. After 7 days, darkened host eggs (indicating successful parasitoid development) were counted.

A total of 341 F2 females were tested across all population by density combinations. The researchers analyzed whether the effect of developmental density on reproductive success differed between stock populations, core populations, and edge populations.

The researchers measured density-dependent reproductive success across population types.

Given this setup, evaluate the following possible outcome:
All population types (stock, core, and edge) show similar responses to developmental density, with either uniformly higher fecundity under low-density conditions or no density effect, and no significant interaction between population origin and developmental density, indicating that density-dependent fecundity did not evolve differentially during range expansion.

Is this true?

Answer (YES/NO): NO